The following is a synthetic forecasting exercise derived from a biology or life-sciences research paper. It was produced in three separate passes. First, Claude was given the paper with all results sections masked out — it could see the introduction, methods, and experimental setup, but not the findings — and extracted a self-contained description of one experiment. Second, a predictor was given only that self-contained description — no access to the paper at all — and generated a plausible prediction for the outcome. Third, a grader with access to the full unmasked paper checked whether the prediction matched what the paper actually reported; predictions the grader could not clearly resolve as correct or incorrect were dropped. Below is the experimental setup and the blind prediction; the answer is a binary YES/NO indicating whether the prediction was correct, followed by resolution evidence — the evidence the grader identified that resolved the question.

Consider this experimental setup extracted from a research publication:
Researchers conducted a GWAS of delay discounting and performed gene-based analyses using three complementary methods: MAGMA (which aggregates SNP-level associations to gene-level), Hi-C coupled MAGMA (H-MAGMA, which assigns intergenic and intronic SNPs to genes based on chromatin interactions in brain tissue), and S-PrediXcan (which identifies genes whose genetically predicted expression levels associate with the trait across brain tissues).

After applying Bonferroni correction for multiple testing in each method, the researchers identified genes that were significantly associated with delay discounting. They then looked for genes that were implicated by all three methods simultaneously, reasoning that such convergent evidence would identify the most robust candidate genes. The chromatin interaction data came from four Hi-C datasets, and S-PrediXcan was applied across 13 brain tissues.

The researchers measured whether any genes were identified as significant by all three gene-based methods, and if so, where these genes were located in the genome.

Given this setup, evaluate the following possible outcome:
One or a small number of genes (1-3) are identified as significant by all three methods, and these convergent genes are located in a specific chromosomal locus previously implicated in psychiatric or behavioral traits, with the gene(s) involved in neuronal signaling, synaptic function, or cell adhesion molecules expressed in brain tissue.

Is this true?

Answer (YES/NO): NO